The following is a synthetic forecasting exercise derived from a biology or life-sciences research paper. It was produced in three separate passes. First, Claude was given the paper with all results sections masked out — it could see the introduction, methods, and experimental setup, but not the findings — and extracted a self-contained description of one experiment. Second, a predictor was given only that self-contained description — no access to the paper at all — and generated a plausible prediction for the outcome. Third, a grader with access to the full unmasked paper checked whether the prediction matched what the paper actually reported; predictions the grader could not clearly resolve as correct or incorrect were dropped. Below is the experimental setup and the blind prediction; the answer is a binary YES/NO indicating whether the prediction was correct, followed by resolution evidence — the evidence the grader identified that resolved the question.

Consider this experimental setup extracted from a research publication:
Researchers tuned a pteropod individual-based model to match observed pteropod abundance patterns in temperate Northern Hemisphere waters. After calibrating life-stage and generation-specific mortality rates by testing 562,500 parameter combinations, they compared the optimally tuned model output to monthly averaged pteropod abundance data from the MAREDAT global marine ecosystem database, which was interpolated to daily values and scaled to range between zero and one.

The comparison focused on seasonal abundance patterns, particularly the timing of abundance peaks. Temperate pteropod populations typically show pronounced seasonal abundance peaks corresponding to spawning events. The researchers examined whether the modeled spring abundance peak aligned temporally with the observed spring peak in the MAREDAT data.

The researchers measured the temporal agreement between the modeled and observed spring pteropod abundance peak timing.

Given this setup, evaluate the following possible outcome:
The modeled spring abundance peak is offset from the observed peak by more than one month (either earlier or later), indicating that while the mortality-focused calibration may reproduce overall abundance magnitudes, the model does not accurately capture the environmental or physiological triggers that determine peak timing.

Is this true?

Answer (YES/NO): NO